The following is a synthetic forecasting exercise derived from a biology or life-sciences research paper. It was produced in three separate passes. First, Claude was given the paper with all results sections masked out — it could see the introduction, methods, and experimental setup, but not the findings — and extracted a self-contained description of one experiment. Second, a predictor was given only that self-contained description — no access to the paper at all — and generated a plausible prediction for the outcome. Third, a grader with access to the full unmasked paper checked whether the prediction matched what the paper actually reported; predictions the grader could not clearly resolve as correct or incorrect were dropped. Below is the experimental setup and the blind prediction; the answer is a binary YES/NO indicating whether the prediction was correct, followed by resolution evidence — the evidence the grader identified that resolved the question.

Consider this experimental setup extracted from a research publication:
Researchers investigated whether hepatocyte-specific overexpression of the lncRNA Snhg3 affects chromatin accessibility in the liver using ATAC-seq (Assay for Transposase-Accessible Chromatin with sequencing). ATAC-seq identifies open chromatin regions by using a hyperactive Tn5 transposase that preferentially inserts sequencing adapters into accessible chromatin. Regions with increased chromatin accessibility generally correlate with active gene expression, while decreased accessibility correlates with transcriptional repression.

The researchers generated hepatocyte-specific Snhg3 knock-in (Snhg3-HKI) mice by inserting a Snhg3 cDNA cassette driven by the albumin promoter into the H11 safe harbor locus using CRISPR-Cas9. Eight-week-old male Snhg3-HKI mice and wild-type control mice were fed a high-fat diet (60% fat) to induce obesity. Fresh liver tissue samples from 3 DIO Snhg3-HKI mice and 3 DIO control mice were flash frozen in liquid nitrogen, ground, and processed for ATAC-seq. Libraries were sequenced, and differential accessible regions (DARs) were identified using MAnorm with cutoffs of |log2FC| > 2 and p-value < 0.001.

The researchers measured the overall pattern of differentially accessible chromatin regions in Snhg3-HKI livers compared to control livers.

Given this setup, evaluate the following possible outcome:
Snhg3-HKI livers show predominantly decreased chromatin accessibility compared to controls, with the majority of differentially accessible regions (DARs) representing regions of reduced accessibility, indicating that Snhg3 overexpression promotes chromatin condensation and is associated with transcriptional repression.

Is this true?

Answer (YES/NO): NO